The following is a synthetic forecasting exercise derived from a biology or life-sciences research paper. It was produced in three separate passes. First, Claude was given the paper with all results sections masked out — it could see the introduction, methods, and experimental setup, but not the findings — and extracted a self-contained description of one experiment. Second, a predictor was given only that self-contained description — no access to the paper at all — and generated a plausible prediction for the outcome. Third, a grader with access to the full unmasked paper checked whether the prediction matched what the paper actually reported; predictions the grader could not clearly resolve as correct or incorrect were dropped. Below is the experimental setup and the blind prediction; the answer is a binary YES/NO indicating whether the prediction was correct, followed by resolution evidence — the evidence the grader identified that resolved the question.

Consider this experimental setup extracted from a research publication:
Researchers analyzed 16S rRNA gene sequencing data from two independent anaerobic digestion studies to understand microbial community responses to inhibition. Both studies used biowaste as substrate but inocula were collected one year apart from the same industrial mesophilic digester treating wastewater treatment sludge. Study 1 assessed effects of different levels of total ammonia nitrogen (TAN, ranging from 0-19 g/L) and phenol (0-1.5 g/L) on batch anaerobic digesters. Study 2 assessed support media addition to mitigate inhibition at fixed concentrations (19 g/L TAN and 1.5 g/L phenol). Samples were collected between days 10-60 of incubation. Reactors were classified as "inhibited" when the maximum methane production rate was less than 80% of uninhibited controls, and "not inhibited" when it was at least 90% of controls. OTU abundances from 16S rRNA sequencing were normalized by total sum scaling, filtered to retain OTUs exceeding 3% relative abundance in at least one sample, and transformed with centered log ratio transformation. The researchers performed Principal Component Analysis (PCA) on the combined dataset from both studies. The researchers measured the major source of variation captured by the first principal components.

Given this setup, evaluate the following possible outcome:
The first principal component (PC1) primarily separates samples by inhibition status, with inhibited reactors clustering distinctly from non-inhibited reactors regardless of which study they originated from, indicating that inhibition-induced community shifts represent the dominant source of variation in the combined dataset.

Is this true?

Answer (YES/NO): NO